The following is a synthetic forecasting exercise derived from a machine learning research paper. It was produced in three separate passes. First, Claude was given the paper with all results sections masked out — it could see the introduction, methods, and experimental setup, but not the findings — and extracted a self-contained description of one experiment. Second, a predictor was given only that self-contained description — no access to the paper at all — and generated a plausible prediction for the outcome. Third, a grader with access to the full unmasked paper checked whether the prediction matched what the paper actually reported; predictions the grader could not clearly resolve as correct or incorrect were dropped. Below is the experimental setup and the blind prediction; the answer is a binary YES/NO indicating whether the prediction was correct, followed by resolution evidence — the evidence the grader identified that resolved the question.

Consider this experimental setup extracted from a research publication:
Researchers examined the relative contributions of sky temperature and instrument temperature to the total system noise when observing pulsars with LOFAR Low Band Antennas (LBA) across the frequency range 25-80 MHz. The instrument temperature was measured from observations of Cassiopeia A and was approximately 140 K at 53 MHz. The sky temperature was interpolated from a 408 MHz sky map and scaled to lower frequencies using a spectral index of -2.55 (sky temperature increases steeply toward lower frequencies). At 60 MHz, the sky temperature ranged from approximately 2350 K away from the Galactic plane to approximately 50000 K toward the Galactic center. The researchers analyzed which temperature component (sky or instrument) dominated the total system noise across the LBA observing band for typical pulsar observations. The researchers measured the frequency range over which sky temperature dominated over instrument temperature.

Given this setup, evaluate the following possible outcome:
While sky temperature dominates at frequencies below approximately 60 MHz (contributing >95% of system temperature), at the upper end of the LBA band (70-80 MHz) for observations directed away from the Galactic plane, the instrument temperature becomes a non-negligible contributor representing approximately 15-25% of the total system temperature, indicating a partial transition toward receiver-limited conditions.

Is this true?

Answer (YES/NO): NO